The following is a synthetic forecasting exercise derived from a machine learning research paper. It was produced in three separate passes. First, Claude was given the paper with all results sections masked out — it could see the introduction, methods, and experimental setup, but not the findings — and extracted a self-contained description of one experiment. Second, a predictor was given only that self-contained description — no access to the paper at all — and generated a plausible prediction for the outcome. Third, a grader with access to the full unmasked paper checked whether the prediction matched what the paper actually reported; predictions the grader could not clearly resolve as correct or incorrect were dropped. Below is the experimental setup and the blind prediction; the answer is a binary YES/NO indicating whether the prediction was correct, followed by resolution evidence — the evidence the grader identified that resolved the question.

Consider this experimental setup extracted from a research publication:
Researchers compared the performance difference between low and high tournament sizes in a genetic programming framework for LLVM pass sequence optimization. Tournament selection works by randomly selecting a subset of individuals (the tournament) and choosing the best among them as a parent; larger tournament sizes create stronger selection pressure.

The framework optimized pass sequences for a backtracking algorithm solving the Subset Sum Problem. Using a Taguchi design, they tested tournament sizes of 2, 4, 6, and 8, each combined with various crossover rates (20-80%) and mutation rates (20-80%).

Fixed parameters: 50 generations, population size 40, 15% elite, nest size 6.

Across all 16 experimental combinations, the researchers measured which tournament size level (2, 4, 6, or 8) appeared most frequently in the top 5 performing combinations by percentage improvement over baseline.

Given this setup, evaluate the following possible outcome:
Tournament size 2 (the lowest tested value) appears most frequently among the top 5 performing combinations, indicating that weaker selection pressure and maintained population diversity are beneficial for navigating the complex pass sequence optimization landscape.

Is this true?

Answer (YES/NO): NO